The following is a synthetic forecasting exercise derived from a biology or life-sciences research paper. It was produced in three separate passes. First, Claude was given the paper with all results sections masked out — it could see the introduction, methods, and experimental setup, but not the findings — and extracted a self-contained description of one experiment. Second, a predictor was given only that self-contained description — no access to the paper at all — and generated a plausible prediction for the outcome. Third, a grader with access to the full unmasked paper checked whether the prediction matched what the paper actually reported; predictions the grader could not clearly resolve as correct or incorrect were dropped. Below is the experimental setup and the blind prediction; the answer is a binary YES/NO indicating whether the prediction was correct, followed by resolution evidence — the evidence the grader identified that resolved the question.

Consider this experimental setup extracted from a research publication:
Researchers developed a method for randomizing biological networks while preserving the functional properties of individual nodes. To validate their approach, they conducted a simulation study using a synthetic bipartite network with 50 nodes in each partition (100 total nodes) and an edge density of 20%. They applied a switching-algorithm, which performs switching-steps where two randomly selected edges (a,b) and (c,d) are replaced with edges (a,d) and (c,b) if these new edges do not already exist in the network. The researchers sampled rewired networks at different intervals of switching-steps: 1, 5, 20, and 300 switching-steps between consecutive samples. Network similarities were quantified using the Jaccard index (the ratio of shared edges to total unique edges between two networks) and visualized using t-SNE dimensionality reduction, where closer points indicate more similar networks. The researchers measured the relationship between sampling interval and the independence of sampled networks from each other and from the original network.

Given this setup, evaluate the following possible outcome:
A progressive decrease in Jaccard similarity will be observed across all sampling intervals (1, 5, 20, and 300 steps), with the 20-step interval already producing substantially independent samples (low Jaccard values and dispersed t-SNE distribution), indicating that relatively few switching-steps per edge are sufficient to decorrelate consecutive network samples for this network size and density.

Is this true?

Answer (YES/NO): NO